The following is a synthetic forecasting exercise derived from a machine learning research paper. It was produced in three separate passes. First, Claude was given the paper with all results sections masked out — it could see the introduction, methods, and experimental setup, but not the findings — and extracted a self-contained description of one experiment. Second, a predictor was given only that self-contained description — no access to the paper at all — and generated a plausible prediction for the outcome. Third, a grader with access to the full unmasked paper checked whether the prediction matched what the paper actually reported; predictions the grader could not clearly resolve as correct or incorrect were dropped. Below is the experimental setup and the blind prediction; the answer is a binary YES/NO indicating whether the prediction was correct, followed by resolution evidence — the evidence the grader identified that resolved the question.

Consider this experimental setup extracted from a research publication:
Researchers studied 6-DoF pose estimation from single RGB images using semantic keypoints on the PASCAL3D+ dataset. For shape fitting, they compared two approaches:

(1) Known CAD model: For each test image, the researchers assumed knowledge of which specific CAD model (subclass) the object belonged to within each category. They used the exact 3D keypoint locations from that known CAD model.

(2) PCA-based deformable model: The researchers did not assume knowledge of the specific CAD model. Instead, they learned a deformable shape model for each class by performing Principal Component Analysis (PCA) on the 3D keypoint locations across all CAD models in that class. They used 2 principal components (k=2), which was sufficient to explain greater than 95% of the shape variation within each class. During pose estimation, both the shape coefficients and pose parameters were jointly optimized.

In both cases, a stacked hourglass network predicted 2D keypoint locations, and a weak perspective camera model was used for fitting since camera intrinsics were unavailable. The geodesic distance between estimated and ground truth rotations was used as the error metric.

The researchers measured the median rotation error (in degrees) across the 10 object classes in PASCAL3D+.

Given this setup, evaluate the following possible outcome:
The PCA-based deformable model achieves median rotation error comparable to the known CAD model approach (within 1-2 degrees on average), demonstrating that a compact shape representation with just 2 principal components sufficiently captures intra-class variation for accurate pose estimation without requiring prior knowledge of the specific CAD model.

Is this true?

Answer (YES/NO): NO